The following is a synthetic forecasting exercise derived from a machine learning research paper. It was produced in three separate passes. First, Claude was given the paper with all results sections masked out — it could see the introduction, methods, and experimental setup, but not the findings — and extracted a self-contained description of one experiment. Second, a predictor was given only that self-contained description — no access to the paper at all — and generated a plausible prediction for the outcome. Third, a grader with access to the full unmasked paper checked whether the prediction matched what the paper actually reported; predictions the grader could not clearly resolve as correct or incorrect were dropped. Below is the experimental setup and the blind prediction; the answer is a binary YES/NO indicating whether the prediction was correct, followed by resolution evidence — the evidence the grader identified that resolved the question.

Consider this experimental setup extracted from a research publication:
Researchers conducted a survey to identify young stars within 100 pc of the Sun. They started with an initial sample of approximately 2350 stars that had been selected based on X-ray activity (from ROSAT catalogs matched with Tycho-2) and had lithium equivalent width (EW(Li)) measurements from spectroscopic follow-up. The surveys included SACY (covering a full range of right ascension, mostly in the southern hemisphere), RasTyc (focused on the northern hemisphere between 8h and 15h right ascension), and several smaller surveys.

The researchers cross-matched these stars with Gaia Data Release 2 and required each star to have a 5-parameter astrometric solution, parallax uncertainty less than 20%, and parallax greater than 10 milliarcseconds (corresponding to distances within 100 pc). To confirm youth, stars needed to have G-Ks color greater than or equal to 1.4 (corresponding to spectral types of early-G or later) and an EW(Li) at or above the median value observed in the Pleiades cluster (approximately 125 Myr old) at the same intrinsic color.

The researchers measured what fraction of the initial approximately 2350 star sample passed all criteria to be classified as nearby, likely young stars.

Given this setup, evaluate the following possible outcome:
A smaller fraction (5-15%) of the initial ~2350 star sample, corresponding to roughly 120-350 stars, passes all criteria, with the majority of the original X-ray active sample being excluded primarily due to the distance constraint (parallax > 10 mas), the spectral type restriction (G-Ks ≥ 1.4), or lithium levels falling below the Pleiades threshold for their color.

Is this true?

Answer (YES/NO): YES